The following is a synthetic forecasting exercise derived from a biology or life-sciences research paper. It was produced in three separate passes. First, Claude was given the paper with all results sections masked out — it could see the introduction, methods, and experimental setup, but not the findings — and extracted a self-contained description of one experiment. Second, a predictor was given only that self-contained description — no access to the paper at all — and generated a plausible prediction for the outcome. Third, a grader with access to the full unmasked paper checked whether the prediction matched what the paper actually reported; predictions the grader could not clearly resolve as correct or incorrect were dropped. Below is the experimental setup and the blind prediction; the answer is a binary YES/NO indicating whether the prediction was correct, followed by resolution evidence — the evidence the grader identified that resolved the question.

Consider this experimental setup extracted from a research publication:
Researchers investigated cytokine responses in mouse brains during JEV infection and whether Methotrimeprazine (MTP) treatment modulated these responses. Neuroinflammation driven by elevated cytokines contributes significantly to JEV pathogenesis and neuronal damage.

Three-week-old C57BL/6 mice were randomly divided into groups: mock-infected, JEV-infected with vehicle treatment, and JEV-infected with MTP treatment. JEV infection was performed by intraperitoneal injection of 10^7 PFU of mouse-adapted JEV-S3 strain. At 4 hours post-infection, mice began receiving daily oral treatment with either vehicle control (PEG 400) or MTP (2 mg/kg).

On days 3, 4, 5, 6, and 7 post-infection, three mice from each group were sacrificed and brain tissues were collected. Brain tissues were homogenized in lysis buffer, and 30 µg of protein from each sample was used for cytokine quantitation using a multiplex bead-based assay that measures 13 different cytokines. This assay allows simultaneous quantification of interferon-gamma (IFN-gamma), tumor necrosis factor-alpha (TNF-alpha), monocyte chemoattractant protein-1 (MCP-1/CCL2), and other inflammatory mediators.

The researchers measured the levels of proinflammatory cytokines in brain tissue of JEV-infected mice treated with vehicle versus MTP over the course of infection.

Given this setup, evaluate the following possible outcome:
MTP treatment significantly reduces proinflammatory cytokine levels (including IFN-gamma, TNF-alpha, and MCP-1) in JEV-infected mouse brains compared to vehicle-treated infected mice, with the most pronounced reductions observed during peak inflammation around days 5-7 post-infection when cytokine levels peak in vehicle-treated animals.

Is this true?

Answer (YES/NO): YES